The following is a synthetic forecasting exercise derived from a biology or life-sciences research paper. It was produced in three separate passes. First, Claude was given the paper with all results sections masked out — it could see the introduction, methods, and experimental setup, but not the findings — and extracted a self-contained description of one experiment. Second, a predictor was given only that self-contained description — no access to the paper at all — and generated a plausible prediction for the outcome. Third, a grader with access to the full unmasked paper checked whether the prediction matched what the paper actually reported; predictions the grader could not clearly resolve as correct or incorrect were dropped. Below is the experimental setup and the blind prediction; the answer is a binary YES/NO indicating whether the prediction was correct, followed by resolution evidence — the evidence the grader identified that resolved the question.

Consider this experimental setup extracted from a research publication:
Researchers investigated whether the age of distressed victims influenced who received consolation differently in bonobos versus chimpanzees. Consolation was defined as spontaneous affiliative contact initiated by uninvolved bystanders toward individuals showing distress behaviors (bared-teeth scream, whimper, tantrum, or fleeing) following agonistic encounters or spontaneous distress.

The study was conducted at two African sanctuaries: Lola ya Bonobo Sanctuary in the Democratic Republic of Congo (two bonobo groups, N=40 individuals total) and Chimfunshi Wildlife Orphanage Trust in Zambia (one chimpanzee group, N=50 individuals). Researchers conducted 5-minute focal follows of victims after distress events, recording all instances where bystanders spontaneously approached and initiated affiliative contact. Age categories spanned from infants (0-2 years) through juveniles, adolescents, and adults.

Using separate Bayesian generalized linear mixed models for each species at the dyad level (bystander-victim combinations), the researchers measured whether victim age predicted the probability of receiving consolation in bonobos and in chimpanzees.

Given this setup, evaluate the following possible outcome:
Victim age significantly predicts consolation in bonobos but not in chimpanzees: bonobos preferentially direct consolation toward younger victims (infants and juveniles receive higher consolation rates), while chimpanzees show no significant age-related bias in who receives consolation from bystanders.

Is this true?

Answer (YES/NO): YES